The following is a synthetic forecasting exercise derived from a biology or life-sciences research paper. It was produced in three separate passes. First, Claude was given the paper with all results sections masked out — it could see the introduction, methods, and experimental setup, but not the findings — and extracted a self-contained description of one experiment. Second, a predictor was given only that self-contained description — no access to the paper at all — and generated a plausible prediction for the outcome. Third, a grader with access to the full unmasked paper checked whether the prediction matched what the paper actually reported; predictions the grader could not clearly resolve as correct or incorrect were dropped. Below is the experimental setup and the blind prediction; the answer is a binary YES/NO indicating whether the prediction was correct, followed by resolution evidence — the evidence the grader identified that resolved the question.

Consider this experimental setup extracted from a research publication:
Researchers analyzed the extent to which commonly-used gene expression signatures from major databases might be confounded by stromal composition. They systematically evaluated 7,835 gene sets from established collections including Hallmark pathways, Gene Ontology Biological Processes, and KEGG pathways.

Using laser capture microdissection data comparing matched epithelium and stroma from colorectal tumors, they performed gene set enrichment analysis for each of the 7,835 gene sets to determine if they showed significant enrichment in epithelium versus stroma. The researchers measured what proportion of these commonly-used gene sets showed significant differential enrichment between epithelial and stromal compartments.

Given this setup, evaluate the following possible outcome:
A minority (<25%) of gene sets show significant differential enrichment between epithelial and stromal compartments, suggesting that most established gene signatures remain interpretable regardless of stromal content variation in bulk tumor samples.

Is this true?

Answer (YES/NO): NO